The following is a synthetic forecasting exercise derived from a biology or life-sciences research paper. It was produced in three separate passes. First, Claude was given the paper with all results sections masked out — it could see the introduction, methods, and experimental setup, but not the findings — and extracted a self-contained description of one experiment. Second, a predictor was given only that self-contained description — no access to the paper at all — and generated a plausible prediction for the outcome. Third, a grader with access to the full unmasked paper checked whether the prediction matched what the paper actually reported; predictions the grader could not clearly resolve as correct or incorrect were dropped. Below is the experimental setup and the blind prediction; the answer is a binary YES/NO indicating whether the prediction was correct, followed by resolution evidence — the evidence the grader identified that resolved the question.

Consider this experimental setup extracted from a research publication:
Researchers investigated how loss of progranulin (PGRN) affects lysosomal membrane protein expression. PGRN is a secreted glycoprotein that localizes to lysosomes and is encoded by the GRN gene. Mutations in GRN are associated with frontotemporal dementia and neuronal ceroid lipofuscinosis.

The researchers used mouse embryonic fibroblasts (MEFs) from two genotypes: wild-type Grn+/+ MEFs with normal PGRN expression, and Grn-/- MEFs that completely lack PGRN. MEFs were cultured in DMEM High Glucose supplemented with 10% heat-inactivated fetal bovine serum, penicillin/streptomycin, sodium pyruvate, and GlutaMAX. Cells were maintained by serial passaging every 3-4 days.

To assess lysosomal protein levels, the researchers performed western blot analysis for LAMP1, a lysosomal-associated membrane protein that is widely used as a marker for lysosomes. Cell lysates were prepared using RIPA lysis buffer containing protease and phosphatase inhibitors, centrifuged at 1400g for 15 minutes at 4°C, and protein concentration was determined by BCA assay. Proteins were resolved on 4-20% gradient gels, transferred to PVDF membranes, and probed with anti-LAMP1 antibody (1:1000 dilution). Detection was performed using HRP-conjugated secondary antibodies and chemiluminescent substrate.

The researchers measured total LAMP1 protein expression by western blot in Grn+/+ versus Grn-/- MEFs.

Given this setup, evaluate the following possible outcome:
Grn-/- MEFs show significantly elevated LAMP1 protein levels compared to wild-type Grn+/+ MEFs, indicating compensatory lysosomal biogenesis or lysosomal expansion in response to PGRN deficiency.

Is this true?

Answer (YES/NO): NO